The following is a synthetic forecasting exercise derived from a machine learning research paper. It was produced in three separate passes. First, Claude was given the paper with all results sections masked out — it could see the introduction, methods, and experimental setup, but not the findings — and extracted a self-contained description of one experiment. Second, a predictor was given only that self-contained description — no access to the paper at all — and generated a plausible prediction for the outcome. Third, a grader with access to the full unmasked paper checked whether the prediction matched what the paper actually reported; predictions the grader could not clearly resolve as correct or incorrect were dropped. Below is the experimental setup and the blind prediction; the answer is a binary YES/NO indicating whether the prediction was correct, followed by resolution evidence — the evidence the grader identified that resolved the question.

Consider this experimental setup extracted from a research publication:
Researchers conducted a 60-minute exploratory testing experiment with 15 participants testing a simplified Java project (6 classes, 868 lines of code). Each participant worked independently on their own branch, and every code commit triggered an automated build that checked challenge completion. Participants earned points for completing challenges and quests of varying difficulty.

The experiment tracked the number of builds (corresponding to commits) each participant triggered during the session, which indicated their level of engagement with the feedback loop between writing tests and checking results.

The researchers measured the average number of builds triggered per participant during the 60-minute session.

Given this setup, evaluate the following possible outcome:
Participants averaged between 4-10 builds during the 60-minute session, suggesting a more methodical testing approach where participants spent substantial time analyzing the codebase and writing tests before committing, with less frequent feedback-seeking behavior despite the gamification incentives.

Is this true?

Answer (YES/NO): NO